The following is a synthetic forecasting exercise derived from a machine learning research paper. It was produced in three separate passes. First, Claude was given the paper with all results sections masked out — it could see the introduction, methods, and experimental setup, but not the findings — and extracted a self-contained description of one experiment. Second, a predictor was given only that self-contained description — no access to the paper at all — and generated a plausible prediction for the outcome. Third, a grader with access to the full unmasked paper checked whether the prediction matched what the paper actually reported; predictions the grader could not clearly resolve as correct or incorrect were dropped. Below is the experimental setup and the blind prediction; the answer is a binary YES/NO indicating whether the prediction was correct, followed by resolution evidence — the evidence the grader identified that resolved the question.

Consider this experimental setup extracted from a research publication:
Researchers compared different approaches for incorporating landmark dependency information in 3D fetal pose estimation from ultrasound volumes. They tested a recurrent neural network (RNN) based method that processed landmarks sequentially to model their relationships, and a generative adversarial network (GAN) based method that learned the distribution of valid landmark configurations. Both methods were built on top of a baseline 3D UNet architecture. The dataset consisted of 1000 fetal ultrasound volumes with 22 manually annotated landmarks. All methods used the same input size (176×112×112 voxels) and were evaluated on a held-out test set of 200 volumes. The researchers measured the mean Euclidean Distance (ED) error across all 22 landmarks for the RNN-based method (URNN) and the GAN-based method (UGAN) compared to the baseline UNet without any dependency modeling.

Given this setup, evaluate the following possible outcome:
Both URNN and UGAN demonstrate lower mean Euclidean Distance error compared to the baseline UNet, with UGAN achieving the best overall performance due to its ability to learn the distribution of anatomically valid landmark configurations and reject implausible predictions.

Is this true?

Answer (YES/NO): NO